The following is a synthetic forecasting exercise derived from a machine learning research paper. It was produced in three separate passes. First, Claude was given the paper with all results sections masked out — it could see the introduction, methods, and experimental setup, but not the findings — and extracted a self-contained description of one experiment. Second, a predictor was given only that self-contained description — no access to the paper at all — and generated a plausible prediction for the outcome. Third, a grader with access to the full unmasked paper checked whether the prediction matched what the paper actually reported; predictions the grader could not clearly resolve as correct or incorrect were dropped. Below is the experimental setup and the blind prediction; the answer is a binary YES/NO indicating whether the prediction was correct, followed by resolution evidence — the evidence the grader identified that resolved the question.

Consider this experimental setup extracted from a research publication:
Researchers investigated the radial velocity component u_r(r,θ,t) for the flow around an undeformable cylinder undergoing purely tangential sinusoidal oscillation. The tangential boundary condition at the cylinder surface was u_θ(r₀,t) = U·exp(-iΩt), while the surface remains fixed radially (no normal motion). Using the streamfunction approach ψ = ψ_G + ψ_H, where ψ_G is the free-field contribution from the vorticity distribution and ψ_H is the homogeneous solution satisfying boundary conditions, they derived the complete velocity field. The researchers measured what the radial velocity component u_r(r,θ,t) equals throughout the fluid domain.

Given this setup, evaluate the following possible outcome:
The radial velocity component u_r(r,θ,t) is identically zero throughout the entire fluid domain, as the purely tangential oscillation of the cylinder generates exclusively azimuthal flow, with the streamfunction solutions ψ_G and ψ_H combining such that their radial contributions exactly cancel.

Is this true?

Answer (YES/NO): YES